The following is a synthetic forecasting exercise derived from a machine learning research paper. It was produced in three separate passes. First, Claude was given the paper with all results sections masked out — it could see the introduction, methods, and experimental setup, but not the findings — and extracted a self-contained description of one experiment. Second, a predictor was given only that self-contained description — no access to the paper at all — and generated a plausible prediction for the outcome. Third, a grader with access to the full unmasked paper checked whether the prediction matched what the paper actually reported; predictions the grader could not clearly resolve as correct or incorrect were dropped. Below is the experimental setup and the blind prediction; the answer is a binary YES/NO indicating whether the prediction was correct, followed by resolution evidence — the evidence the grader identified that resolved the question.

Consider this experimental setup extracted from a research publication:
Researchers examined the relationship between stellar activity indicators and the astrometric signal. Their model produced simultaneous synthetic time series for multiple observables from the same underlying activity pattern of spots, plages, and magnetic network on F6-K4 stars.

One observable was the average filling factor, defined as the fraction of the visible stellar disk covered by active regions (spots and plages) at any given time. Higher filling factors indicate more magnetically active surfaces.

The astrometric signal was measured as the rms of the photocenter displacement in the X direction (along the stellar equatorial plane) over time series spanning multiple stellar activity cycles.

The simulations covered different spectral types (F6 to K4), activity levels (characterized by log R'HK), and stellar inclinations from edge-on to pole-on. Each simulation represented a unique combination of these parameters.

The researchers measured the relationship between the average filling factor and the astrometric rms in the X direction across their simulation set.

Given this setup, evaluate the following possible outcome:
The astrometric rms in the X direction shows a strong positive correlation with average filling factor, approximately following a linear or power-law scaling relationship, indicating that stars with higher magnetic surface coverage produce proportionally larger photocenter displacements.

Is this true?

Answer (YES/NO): YES